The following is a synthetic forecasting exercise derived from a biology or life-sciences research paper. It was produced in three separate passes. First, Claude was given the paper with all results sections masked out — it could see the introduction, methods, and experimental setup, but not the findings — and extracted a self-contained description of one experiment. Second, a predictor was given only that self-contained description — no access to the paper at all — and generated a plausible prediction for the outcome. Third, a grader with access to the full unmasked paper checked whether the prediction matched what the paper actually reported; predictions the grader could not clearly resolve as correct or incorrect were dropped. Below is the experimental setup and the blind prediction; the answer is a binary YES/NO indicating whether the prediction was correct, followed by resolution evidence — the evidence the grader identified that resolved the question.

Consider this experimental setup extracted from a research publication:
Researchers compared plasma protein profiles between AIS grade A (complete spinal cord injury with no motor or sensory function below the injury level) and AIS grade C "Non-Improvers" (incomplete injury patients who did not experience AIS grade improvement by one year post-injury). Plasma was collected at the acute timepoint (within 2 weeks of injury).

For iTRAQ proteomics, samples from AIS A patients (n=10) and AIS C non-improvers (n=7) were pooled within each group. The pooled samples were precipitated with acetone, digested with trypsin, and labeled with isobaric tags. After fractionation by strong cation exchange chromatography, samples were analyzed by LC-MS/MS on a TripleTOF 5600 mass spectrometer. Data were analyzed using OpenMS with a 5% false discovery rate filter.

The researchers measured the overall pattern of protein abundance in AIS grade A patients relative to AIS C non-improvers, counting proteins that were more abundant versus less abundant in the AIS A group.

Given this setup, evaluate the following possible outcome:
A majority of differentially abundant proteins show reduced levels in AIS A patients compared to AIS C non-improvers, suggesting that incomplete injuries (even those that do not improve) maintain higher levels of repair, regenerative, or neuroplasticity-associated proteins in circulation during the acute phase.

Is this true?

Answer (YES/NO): NO